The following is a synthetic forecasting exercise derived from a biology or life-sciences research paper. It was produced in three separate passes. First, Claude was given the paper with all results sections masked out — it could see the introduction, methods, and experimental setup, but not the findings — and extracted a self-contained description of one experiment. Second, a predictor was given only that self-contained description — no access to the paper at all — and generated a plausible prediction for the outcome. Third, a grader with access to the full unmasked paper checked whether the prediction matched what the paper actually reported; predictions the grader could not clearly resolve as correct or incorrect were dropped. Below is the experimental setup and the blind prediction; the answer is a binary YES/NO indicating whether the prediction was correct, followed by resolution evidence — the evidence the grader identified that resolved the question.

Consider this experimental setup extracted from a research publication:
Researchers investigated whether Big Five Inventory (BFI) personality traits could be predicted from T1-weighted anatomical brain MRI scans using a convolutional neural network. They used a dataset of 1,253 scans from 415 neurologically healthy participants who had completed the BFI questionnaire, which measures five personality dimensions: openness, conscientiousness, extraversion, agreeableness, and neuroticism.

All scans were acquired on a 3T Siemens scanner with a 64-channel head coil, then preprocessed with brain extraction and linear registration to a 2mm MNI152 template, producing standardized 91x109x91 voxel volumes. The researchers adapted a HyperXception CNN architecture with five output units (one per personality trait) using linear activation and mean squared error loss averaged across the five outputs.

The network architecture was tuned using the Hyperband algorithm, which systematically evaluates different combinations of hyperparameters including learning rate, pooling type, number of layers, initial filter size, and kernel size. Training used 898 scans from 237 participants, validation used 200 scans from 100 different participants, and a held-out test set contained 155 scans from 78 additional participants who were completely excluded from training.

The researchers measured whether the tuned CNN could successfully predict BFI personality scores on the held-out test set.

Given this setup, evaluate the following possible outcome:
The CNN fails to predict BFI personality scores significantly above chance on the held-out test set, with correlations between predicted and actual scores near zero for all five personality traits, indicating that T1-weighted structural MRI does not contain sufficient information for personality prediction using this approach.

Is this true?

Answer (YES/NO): YES